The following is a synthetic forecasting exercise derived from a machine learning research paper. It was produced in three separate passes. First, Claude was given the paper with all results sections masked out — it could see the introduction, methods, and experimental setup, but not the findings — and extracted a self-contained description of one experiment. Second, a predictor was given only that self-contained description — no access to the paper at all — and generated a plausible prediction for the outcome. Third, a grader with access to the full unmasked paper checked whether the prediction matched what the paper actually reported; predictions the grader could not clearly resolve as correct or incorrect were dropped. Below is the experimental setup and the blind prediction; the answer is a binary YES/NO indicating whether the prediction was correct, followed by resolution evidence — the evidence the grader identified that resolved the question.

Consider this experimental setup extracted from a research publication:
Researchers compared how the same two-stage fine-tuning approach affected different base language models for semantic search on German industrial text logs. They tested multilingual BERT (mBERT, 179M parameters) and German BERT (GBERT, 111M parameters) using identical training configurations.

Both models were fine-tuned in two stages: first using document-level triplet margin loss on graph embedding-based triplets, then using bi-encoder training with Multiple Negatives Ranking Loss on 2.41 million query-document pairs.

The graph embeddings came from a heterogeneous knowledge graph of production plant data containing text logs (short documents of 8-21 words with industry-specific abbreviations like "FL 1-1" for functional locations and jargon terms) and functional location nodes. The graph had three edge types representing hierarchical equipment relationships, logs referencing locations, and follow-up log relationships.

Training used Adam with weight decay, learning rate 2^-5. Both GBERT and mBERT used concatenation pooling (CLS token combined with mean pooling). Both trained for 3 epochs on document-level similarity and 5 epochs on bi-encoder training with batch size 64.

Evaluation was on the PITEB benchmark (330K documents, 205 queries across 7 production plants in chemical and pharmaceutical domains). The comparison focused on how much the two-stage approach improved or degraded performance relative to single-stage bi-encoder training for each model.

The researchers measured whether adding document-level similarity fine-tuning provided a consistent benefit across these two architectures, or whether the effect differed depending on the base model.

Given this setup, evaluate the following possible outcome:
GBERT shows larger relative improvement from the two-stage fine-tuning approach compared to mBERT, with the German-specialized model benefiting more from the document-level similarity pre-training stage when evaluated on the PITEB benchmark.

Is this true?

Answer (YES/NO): NO